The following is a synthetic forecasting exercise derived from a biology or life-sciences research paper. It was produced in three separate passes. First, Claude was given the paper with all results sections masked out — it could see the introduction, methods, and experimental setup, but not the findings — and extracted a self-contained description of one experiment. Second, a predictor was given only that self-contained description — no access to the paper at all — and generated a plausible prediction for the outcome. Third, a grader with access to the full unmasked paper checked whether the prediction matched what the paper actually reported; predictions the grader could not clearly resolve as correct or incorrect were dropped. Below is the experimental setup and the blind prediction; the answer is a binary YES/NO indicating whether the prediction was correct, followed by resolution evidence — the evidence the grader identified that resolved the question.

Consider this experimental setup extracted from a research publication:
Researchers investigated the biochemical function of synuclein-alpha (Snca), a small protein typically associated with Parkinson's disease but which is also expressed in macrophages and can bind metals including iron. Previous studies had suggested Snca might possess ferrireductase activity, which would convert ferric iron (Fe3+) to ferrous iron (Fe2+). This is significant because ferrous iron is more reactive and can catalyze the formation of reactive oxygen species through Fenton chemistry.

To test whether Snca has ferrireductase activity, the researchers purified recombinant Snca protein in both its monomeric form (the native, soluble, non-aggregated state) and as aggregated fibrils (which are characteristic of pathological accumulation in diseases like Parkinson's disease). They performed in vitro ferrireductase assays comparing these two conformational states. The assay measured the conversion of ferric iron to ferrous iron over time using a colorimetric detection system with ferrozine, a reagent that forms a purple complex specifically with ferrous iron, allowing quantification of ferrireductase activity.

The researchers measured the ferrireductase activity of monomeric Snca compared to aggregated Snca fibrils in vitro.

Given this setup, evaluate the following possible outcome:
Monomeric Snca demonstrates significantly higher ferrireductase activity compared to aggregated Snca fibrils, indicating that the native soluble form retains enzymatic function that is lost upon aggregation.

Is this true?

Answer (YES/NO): YES